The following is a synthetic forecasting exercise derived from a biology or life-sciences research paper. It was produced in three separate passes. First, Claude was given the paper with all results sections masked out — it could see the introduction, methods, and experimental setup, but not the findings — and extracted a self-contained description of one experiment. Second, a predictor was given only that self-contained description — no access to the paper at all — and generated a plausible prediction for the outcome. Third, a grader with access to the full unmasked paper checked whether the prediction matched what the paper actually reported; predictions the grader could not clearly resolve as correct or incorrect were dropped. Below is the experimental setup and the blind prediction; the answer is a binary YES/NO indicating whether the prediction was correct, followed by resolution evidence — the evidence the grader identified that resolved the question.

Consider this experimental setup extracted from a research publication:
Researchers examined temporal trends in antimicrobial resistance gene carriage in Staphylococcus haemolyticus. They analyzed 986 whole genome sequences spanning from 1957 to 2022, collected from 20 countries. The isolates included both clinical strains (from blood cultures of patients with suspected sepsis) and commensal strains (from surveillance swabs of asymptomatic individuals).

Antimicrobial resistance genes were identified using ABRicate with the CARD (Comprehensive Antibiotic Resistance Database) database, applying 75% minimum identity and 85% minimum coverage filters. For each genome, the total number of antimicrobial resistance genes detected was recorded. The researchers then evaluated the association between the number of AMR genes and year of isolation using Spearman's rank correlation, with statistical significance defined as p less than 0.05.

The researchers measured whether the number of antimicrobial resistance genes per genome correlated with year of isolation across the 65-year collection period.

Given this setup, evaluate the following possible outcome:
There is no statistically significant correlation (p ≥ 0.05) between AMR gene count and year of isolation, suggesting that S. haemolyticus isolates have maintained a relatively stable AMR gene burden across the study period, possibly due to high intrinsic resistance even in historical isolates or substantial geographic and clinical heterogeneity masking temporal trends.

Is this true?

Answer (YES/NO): NO